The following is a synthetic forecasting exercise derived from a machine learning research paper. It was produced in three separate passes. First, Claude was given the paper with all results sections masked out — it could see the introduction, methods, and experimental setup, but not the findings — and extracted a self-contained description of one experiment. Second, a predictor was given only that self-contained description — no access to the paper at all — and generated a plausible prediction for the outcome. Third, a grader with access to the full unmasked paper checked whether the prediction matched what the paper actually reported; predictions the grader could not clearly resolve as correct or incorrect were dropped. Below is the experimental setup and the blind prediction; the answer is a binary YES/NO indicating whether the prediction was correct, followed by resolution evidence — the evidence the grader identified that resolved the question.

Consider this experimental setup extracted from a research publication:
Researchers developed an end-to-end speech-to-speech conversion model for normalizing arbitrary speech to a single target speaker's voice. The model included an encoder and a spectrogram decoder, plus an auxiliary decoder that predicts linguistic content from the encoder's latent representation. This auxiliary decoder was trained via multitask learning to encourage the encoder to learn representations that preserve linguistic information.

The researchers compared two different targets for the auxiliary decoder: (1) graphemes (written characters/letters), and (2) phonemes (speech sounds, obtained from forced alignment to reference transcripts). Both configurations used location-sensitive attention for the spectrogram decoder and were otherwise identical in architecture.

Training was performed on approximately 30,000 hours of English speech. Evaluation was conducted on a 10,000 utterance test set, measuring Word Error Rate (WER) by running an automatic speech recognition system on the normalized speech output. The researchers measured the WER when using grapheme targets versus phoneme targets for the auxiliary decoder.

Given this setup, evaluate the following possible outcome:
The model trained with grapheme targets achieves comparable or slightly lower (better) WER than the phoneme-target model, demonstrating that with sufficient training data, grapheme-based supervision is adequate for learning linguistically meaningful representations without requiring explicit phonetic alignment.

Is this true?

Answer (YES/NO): NO